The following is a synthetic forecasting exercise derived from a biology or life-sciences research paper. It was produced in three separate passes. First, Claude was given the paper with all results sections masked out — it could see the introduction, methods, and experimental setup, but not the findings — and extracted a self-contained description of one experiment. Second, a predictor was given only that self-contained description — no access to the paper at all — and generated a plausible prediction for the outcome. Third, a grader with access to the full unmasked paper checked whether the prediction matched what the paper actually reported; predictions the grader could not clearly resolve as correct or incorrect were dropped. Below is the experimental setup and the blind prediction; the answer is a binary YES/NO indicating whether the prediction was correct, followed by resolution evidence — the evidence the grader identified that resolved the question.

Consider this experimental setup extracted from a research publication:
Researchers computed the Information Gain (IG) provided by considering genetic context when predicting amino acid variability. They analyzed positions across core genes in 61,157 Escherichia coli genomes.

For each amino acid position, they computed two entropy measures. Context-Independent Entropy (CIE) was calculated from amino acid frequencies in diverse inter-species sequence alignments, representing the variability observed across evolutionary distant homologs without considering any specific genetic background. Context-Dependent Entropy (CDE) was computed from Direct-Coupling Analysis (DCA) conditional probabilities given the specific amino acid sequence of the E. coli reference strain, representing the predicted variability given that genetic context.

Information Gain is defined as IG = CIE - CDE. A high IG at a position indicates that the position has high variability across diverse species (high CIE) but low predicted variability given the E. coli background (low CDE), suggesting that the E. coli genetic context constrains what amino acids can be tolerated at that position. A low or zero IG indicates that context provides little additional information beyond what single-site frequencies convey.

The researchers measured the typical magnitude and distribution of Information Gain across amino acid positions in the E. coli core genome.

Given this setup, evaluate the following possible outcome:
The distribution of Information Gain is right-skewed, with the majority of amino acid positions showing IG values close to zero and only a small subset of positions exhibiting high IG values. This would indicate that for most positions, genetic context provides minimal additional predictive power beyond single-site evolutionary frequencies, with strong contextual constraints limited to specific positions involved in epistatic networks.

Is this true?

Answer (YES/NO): NO